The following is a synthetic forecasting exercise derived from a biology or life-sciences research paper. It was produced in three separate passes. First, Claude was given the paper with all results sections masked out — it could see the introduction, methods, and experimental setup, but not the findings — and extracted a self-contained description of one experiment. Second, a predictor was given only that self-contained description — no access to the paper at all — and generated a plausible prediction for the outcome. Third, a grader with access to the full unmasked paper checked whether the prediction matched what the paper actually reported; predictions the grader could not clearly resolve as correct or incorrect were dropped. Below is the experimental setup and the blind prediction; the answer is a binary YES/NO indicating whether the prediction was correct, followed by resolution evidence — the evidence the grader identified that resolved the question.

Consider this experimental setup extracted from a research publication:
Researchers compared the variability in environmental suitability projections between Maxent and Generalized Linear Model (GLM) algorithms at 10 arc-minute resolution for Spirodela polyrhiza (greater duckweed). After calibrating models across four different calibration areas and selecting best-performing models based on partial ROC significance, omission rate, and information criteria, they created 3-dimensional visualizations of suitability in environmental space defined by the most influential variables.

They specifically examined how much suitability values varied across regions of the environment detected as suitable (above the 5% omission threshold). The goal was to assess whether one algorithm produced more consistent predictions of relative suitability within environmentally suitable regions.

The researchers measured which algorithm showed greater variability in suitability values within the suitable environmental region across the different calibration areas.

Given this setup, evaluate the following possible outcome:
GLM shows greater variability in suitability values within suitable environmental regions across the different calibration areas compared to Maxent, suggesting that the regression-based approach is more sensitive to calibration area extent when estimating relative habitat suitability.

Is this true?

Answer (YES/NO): NO